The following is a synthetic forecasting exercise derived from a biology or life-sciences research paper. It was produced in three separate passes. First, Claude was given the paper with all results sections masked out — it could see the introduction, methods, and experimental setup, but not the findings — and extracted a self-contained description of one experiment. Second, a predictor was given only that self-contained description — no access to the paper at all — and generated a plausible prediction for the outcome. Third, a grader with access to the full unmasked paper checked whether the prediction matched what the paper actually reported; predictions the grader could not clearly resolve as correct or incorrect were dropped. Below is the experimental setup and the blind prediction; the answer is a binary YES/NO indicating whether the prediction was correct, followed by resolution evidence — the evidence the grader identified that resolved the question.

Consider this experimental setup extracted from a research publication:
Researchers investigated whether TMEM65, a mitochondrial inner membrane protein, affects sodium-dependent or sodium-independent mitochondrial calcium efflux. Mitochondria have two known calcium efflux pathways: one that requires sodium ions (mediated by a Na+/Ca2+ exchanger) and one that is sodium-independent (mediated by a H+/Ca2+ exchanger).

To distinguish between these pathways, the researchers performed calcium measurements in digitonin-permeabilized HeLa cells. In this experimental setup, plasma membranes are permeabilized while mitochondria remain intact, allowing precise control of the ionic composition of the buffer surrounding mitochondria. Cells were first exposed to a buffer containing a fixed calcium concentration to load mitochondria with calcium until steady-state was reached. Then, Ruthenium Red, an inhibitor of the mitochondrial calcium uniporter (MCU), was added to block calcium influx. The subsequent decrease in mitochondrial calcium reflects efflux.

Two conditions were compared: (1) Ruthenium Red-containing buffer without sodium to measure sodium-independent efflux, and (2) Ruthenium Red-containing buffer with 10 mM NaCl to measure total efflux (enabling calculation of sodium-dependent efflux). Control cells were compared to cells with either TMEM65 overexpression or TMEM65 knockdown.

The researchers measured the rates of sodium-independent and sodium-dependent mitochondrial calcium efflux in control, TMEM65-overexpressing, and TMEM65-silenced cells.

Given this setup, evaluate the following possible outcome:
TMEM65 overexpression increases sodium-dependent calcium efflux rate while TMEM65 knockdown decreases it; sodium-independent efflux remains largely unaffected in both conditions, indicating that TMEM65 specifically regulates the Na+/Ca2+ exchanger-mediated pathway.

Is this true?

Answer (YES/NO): YES